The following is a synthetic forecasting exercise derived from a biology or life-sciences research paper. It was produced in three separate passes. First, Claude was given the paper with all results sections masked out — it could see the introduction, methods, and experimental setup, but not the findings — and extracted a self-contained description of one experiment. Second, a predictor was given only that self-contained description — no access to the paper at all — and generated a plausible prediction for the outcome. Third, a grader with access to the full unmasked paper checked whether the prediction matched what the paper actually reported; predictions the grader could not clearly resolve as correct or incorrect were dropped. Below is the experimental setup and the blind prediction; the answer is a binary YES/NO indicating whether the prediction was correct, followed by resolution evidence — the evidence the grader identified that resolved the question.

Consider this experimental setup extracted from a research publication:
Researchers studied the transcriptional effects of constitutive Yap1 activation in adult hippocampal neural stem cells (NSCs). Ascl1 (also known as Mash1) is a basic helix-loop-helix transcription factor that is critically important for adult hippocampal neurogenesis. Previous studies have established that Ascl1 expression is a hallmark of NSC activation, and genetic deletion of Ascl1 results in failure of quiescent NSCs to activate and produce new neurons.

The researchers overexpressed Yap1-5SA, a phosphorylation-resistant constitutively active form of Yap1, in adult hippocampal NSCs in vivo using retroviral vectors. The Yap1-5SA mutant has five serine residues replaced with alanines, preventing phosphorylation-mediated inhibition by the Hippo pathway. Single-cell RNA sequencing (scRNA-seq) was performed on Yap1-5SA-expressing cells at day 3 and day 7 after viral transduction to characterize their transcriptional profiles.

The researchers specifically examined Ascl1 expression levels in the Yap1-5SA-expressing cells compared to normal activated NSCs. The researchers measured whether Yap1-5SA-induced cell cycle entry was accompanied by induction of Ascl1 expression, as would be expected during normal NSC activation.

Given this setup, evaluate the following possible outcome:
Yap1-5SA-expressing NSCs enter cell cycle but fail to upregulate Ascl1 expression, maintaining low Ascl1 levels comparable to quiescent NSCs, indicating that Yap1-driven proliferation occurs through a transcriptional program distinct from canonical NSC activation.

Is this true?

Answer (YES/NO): YES